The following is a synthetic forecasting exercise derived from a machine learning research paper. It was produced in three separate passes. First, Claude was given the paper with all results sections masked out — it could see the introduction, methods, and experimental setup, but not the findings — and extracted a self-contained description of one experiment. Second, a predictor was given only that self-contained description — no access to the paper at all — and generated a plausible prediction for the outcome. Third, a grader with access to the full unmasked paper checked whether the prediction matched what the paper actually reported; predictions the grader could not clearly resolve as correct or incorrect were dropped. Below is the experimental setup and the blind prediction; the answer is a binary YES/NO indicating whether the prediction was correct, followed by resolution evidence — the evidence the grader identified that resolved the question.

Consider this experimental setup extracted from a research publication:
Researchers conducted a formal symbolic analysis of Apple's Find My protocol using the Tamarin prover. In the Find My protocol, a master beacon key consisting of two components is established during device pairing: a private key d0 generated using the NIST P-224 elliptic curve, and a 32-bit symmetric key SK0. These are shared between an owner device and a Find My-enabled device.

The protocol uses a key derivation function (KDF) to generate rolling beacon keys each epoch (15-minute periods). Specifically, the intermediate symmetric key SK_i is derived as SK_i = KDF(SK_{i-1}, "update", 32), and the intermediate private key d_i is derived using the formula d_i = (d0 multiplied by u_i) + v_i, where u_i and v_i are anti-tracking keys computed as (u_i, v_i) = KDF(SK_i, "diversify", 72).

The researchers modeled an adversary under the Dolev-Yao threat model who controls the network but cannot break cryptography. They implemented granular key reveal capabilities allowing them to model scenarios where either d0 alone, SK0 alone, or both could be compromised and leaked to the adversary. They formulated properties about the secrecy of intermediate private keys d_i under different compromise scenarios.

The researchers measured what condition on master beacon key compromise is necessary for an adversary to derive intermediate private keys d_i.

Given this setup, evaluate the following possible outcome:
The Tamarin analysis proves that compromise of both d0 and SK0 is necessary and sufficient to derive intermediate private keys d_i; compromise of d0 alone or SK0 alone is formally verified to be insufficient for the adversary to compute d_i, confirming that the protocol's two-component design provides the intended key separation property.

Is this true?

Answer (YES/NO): YES